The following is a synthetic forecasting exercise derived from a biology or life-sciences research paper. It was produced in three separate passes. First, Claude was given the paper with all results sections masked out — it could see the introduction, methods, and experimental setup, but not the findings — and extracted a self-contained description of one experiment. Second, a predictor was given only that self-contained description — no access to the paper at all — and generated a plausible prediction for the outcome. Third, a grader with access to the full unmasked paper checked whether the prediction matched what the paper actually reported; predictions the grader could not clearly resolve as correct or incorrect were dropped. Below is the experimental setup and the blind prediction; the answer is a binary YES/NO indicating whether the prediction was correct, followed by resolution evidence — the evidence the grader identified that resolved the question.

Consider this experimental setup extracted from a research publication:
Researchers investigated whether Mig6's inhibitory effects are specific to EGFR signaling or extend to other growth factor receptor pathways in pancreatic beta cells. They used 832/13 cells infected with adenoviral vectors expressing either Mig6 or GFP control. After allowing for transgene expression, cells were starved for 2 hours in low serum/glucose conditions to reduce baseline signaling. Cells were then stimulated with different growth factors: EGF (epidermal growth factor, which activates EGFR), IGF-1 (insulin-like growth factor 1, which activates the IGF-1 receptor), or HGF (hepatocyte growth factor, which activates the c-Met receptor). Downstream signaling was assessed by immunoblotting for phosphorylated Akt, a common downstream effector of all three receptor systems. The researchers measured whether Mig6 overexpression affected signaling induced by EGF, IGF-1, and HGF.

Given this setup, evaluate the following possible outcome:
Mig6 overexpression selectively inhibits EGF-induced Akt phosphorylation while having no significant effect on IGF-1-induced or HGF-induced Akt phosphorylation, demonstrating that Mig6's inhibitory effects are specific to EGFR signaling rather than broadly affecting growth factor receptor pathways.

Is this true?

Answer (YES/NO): NO